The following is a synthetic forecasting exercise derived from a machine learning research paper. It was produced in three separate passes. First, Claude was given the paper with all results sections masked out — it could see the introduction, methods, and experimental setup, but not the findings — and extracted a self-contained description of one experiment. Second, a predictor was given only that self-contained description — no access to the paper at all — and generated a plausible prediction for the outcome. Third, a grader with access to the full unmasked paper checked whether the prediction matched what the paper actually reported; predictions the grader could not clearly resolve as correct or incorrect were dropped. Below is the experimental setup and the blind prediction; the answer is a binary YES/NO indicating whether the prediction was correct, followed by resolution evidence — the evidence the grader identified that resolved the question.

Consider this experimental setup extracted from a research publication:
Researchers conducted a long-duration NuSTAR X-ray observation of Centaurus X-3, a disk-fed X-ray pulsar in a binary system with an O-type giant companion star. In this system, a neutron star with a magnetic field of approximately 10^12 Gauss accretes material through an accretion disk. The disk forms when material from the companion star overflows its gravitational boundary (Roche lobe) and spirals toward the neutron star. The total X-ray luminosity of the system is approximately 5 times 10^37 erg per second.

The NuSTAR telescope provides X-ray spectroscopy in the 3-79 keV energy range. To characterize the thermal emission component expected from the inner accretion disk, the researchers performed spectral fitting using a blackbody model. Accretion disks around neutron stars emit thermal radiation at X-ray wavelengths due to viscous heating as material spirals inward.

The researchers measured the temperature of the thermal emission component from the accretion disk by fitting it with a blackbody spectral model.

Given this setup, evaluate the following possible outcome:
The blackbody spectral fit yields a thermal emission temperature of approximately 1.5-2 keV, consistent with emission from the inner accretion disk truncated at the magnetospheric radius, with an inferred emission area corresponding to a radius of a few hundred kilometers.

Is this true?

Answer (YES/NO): NO